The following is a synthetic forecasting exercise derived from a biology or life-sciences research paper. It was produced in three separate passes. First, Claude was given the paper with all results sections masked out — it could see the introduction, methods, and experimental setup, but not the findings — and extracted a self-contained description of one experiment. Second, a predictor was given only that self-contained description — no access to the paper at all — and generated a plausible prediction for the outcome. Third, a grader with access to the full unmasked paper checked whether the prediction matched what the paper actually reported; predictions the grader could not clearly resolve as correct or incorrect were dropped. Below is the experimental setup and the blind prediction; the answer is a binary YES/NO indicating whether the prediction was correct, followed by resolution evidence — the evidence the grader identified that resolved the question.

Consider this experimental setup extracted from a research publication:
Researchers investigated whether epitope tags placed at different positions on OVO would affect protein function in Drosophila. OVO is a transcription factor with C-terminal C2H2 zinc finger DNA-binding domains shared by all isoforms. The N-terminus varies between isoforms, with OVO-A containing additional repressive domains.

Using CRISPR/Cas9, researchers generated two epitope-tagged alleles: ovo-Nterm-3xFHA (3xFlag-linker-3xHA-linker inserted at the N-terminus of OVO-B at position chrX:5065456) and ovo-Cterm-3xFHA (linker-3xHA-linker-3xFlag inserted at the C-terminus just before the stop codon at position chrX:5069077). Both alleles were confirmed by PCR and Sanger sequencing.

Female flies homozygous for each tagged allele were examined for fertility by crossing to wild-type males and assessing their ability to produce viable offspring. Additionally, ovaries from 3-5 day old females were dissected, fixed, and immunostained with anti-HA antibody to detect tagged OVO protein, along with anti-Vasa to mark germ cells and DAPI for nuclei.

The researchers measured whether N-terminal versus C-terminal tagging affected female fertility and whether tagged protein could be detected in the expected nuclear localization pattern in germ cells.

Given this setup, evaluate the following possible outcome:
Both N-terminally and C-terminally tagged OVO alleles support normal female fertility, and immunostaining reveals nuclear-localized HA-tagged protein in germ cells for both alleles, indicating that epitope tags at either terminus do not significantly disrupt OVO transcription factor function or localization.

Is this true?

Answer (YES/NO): YES